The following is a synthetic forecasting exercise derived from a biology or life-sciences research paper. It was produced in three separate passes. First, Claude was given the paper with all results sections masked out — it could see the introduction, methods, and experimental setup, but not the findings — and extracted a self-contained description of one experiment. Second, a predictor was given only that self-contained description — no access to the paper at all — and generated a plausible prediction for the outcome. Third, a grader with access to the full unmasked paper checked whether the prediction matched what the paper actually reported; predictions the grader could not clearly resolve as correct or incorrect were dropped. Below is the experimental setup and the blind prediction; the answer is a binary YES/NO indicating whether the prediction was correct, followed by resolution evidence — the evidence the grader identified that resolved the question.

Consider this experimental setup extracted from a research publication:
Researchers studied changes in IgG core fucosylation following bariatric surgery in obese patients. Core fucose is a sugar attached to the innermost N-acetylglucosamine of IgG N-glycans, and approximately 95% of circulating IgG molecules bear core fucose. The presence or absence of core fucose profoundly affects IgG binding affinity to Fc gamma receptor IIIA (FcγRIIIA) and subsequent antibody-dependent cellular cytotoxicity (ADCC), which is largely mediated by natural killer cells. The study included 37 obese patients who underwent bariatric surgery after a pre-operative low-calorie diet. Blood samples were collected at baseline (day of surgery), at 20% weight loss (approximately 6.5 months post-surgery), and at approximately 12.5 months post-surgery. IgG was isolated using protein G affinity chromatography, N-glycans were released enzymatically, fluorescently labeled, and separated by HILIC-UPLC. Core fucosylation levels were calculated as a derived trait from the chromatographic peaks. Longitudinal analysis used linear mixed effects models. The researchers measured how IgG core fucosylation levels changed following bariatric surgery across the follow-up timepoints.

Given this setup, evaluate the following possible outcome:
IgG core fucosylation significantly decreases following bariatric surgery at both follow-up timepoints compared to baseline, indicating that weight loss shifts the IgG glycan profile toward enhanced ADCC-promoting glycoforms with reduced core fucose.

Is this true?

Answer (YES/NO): YES